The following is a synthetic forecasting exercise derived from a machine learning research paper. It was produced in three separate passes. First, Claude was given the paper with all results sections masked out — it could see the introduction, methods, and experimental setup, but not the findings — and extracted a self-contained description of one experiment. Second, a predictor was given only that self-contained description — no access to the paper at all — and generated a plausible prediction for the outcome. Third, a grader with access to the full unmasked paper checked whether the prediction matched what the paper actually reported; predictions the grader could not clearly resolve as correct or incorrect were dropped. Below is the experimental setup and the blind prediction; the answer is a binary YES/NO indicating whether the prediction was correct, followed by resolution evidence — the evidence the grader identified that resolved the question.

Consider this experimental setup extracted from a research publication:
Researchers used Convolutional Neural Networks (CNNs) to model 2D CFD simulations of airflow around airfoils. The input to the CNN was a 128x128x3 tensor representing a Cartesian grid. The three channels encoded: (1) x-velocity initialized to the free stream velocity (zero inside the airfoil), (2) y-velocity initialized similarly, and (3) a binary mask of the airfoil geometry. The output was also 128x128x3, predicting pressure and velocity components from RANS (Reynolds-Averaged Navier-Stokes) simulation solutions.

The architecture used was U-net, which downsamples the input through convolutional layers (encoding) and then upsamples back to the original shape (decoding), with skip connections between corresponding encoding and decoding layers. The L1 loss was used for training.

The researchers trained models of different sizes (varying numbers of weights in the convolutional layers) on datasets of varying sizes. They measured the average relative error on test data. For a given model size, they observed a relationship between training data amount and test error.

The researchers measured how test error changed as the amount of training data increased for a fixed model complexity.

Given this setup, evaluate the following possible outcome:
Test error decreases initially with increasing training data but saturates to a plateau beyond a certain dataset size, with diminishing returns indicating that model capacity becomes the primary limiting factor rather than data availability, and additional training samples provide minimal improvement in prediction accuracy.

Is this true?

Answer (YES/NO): YES